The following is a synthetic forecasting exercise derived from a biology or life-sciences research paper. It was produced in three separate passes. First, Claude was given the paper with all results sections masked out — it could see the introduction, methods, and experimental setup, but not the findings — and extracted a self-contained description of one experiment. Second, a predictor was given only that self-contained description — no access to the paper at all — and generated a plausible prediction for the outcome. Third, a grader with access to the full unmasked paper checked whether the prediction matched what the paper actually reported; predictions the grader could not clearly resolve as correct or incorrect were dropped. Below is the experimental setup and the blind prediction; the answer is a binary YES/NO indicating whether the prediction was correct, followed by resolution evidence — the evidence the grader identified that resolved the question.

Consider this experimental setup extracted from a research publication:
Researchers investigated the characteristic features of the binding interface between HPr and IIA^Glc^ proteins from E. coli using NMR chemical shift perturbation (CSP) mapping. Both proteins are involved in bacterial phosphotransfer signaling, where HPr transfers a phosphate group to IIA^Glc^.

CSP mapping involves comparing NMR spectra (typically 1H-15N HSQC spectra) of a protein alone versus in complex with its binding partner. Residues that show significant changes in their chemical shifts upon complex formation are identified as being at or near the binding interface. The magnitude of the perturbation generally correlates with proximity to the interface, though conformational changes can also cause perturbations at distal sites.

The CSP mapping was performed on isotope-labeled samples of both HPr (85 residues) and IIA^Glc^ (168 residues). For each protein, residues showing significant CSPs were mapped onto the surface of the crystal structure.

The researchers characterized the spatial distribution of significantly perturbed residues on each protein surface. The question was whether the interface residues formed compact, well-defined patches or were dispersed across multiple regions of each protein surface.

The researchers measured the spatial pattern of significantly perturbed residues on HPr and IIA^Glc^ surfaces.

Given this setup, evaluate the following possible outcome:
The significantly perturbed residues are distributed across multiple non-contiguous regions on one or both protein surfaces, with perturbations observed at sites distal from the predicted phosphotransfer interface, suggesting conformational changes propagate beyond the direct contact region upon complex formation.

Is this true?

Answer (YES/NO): NO